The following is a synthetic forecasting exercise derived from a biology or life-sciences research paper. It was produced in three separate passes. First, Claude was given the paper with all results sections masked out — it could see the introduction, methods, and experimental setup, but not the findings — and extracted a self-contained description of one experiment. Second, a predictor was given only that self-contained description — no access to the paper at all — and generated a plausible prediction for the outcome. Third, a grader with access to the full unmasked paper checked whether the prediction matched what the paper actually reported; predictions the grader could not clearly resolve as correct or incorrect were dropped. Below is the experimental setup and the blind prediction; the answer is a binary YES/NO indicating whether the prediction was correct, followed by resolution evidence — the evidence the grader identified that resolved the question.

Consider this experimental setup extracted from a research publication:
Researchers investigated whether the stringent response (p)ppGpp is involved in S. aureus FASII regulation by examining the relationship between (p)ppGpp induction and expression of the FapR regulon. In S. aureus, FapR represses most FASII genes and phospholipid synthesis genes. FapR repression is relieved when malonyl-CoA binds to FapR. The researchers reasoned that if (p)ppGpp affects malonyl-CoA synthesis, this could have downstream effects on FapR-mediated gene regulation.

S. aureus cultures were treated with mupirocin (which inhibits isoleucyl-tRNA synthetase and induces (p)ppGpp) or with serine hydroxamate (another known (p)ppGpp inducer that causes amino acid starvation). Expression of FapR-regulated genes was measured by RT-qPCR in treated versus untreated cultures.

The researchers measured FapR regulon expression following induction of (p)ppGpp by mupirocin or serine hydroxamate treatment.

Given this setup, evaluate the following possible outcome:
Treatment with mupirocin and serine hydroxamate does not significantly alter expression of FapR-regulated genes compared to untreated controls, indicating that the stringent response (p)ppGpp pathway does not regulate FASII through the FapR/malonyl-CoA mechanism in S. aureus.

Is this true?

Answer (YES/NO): NO